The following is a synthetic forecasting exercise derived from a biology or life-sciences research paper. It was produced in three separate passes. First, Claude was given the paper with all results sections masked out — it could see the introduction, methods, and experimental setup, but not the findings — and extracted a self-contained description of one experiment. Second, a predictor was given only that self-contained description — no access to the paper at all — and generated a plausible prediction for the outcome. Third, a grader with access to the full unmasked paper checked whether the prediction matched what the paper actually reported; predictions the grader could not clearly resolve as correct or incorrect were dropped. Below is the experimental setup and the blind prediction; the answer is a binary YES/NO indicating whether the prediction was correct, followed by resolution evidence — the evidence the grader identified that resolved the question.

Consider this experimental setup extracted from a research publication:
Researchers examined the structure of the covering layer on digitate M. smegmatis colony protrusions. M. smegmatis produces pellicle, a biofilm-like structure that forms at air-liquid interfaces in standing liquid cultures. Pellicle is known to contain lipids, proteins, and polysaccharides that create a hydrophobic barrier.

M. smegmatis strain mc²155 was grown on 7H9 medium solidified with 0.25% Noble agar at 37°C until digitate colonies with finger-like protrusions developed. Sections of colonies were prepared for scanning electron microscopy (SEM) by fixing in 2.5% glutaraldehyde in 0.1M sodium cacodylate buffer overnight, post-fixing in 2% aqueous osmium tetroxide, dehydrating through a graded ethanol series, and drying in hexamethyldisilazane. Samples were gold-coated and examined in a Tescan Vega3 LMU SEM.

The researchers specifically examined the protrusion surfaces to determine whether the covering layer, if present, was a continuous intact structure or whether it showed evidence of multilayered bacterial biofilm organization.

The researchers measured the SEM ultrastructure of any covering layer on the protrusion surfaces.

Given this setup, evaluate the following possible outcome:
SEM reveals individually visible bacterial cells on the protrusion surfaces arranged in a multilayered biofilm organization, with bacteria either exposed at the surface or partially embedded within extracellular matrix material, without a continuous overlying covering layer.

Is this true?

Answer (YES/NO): NO